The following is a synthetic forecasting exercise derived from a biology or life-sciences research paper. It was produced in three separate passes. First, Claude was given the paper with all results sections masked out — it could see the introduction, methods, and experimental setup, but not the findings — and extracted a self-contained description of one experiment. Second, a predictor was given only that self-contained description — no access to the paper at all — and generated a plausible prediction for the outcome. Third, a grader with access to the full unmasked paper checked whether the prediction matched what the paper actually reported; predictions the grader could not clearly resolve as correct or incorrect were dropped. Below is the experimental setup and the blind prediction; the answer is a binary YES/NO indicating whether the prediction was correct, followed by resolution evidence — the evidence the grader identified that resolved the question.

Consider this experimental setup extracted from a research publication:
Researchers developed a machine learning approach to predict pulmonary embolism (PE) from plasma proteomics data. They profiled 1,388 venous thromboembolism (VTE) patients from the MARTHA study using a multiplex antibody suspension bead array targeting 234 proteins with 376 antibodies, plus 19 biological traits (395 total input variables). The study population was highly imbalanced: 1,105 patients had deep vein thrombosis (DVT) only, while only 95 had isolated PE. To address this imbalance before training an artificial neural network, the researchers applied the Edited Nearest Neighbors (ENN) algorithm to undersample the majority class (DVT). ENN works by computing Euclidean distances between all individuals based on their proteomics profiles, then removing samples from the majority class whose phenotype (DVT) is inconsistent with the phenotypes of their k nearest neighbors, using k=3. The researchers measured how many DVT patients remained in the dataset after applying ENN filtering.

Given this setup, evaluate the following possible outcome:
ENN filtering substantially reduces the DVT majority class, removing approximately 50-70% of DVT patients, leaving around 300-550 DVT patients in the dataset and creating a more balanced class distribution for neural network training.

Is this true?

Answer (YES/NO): YES